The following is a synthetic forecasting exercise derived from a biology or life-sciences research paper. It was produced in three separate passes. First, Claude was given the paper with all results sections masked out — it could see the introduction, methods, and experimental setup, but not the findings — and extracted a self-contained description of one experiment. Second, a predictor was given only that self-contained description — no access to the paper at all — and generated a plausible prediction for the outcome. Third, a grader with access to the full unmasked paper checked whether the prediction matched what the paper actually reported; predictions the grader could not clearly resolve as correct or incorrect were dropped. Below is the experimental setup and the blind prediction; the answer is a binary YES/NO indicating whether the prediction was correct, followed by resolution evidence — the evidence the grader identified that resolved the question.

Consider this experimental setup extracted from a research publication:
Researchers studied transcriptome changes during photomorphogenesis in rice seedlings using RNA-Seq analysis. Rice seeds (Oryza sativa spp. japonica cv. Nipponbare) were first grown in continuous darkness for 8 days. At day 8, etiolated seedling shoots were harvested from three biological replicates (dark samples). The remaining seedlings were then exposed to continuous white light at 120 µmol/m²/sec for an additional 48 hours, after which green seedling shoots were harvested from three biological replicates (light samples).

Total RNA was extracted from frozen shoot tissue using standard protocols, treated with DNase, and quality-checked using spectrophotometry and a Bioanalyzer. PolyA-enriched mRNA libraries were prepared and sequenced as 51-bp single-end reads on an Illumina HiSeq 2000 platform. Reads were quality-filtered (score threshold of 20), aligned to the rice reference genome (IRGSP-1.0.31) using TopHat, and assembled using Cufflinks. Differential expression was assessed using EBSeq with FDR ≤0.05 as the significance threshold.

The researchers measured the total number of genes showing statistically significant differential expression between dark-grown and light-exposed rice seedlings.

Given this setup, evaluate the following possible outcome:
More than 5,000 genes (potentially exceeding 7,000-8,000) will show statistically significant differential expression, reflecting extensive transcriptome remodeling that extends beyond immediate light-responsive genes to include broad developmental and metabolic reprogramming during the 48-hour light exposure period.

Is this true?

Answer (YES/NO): YES